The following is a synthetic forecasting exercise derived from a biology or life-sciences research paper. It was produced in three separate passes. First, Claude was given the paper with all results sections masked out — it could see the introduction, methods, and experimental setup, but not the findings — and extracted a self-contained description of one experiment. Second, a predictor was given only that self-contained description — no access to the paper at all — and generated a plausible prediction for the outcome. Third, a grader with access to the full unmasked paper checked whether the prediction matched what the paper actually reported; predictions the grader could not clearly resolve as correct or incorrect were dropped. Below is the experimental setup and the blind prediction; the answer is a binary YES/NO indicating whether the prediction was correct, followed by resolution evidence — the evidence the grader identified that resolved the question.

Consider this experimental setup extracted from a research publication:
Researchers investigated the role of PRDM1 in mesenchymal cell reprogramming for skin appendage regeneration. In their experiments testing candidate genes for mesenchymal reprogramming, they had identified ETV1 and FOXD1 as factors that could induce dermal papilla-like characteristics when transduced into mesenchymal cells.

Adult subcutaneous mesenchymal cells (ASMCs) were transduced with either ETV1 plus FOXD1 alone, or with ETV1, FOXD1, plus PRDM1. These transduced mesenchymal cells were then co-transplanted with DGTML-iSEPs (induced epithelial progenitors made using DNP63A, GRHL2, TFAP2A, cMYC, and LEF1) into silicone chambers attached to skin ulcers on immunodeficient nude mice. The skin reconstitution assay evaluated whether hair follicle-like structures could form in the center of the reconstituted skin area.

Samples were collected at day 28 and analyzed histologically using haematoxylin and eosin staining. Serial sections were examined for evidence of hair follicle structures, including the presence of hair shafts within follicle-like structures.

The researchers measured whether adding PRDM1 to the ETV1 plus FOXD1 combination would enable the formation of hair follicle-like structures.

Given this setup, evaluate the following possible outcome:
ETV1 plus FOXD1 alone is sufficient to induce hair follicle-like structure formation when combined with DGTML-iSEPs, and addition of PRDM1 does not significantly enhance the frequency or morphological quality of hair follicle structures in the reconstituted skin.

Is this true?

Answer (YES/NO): NO